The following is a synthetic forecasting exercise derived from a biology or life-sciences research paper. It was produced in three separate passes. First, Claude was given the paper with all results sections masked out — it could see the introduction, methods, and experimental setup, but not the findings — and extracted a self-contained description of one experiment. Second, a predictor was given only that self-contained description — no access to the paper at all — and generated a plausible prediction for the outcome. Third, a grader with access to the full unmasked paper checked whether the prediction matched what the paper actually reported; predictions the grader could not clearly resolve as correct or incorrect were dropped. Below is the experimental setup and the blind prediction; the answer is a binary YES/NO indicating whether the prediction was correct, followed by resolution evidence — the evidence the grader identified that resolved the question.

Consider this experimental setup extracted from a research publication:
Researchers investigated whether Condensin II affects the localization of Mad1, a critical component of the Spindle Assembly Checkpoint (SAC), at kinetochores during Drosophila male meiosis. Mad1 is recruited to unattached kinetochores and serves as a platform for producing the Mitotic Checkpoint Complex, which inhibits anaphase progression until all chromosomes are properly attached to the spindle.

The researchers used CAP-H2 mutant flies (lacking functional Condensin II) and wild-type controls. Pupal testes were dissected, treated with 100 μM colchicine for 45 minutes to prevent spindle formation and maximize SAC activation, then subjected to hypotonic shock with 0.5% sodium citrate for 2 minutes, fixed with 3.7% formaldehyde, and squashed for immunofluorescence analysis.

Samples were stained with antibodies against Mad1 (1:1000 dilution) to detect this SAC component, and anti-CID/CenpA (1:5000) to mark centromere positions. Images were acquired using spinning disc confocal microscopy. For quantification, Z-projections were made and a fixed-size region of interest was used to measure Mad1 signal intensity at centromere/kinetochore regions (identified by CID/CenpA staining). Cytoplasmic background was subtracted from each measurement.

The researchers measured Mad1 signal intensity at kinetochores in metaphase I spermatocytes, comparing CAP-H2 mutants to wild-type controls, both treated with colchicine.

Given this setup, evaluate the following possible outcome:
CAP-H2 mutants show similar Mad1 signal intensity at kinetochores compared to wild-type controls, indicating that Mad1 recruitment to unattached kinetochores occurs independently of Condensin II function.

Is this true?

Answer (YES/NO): NO